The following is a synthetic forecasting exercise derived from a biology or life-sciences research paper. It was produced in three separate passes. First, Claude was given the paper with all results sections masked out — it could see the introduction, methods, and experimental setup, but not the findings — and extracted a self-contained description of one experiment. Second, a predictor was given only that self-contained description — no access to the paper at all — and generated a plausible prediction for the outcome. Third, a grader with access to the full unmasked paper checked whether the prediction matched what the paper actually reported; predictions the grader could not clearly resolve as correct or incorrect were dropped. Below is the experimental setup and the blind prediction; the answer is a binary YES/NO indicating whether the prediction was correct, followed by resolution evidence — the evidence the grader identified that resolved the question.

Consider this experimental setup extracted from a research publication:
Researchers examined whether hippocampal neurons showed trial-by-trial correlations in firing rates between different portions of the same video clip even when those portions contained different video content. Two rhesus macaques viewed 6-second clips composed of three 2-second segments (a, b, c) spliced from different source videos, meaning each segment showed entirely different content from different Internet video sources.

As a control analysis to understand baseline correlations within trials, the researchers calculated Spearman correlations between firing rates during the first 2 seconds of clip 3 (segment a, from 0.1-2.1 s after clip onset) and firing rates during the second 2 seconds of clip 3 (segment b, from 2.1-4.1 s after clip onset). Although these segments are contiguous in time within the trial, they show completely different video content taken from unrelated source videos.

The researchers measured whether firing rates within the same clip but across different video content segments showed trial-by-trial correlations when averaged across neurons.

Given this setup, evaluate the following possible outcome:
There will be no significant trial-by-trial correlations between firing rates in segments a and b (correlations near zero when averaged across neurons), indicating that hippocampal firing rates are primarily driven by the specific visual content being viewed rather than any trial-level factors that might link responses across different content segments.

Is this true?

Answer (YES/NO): NO